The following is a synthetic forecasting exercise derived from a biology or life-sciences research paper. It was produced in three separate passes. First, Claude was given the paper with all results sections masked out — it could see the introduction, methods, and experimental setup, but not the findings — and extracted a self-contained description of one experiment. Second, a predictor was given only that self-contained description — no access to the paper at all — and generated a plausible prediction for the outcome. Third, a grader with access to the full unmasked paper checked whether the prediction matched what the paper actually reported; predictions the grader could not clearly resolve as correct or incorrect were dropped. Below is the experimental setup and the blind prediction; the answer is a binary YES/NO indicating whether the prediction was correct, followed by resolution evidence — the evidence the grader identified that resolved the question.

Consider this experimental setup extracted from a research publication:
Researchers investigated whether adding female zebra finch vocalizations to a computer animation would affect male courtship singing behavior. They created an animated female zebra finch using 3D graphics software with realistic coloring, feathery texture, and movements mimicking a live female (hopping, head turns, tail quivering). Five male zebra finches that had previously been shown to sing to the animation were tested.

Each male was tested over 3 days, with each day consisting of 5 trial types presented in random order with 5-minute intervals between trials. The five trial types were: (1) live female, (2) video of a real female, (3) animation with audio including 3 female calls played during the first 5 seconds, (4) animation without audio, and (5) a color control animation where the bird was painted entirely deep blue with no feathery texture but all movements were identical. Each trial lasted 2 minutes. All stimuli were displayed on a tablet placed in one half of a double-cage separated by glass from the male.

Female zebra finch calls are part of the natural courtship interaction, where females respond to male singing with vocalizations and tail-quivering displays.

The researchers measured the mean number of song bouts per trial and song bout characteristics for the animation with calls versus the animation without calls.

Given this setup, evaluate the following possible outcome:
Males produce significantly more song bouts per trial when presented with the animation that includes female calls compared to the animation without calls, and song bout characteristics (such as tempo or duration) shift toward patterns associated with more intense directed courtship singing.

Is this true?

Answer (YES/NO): NO